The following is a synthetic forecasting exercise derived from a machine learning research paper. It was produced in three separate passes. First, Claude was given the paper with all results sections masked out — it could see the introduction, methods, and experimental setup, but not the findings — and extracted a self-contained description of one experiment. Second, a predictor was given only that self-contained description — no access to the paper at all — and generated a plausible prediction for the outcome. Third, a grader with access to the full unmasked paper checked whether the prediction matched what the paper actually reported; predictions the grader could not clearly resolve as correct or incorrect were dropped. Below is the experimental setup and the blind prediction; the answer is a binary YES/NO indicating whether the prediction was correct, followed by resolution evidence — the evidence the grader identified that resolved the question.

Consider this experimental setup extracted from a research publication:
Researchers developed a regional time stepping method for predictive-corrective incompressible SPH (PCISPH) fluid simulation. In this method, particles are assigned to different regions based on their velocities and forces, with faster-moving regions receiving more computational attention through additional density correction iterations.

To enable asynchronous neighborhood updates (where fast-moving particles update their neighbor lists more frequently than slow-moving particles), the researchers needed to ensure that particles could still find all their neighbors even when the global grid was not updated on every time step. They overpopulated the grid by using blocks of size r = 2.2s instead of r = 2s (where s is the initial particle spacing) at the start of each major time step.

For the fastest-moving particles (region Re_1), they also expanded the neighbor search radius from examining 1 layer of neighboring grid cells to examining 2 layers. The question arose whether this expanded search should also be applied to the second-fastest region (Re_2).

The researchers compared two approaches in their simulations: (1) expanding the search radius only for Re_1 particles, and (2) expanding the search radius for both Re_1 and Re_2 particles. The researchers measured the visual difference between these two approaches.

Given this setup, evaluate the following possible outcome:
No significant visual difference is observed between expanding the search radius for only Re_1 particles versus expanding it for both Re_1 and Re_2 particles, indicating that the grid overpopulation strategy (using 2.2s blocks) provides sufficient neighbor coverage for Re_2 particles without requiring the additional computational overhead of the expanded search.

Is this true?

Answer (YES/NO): YES